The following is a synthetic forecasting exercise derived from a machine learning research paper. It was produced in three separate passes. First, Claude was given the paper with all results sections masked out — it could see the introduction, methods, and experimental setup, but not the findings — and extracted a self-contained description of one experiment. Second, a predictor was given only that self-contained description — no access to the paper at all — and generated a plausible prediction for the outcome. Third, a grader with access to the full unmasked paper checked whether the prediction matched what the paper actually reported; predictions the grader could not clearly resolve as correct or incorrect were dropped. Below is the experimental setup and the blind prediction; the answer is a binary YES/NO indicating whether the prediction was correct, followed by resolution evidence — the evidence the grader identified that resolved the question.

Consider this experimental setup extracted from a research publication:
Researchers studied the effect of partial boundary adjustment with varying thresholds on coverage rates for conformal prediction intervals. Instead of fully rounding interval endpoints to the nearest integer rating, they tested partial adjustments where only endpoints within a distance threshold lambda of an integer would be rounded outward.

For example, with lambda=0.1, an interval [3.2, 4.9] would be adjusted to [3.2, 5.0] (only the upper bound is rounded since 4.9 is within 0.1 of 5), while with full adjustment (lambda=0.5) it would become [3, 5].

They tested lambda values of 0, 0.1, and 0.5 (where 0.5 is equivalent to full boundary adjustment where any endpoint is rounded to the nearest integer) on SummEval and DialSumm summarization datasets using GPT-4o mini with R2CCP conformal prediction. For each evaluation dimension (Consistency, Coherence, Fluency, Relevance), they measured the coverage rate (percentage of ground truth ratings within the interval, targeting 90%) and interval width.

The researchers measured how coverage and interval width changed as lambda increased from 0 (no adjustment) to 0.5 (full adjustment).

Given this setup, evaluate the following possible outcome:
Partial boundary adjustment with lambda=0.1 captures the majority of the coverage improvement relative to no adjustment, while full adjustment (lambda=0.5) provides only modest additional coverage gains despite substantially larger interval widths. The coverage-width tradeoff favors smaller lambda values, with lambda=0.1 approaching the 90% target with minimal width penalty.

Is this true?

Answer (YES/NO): NO